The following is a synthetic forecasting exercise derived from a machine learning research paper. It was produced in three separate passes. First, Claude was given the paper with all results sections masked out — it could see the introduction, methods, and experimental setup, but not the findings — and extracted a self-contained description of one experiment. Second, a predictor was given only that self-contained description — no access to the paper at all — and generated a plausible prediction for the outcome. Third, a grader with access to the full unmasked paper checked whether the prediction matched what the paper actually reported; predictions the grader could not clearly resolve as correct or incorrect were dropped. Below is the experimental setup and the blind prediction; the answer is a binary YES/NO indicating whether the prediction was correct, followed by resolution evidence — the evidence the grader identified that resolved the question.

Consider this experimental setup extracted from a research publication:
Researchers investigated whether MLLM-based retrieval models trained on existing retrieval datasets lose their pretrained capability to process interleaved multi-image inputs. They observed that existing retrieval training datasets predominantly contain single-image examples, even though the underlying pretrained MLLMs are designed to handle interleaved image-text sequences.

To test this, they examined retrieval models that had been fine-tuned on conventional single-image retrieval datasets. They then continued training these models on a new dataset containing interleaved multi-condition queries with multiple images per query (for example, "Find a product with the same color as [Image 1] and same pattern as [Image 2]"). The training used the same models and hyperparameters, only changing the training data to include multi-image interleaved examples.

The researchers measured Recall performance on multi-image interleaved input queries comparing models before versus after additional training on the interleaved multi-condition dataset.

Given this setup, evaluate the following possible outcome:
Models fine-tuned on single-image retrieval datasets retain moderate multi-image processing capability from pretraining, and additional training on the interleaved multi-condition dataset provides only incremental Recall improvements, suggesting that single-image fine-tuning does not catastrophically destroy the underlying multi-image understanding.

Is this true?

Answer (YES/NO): NO